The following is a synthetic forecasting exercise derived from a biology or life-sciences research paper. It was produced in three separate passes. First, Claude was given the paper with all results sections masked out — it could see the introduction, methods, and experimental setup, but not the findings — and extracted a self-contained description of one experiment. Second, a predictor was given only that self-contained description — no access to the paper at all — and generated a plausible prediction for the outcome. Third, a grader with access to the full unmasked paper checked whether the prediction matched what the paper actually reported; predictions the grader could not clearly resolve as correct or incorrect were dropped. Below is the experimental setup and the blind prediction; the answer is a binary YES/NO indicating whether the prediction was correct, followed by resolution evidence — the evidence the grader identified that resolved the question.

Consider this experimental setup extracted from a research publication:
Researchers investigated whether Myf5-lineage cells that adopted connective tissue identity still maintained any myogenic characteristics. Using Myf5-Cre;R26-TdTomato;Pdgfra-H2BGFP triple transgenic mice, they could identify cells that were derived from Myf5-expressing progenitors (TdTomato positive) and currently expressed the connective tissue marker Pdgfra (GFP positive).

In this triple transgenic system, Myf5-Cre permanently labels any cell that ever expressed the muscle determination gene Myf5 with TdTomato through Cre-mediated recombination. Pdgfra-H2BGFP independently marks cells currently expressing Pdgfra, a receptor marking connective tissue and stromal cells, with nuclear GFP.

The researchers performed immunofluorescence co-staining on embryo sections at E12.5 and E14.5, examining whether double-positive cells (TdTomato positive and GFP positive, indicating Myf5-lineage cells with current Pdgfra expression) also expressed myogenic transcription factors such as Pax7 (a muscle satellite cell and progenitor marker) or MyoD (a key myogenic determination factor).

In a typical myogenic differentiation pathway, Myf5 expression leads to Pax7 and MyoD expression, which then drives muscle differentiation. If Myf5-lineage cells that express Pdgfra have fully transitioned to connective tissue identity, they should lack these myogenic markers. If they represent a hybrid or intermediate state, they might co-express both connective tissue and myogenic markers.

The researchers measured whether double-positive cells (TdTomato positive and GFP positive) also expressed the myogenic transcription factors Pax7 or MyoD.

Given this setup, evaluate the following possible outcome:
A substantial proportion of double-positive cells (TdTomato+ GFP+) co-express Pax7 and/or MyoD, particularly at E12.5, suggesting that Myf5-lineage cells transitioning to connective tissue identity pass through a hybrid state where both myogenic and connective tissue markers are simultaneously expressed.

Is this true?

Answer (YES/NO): NO